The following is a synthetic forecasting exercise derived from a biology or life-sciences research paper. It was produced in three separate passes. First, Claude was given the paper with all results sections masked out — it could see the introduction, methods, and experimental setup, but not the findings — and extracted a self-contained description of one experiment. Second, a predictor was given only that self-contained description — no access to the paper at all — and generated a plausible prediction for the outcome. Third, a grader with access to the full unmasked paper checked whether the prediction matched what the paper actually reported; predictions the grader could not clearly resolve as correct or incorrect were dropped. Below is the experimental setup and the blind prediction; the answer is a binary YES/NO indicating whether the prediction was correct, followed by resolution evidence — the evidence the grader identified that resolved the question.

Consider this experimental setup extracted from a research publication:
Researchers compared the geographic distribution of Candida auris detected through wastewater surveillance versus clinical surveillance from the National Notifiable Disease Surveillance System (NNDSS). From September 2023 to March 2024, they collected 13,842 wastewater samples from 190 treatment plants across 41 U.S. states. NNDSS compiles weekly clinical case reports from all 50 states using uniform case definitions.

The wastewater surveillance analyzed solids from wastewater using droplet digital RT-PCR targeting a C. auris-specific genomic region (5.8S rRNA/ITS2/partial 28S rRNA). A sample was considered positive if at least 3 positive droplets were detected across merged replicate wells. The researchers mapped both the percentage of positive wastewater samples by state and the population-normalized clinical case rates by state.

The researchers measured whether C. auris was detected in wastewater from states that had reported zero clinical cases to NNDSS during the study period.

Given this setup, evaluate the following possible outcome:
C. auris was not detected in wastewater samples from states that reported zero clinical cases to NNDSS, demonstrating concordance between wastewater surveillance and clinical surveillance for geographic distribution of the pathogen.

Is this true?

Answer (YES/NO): NO